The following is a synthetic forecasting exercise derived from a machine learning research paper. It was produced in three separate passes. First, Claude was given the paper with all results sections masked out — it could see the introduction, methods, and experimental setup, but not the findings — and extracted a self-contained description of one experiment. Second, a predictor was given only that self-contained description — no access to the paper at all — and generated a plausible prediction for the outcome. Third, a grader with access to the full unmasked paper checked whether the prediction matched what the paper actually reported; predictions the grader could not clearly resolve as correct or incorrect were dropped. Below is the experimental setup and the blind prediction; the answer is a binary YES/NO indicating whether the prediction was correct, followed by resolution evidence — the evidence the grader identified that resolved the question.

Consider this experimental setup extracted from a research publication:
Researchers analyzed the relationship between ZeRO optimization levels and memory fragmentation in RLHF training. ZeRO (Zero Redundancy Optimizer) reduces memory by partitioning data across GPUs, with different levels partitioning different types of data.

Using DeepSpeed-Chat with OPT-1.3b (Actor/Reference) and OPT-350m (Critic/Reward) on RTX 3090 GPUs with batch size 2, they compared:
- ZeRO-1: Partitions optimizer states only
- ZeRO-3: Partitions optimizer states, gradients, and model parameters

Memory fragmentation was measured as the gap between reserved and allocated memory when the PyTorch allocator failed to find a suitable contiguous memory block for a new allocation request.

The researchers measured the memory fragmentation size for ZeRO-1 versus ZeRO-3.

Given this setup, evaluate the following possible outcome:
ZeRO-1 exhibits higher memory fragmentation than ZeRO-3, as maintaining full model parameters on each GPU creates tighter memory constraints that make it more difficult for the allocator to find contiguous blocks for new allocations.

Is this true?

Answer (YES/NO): NO